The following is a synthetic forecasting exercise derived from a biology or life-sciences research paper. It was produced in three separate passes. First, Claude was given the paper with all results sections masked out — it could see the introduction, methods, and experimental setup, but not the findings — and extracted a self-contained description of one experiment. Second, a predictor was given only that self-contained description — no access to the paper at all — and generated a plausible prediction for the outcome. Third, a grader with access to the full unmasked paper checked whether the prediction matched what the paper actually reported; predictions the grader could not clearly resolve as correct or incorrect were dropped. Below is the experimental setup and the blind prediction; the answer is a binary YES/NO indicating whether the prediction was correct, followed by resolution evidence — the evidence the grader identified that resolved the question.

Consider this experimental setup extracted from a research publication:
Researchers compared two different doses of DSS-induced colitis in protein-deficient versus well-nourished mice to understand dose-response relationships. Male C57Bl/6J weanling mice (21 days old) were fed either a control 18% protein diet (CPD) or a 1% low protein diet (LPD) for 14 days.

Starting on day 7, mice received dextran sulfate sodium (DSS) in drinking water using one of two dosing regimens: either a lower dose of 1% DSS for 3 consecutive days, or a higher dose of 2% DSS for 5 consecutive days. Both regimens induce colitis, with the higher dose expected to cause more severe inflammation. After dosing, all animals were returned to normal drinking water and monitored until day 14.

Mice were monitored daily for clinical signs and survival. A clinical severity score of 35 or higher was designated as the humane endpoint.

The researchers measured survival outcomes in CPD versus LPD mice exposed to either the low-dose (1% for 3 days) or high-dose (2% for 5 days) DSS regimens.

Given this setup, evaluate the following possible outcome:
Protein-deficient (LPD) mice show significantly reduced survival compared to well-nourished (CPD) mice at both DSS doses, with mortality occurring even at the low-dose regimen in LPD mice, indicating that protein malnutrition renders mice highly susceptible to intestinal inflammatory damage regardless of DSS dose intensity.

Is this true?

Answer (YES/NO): YES